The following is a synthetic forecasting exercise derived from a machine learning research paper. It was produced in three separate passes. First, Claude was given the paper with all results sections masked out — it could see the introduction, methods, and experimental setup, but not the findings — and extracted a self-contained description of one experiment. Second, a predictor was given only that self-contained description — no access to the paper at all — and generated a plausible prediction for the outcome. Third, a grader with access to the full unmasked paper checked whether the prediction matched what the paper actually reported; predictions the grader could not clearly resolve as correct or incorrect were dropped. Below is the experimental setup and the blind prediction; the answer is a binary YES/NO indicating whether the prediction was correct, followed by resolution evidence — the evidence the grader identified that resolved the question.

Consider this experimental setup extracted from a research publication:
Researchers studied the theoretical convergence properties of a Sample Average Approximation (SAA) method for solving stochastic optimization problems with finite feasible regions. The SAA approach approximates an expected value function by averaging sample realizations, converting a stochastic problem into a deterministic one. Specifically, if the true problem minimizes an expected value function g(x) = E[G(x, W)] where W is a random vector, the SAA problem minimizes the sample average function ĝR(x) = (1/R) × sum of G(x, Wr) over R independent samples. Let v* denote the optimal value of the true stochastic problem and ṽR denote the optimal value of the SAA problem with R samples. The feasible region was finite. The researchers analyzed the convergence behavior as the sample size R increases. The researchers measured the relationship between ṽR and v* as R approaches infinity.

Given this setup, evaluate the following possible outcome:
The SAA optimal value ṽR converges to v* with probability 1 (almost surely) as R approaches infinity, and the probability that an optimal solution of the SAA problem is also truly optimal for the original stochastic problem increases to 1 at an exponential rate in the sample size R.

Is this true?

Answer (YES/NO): NO